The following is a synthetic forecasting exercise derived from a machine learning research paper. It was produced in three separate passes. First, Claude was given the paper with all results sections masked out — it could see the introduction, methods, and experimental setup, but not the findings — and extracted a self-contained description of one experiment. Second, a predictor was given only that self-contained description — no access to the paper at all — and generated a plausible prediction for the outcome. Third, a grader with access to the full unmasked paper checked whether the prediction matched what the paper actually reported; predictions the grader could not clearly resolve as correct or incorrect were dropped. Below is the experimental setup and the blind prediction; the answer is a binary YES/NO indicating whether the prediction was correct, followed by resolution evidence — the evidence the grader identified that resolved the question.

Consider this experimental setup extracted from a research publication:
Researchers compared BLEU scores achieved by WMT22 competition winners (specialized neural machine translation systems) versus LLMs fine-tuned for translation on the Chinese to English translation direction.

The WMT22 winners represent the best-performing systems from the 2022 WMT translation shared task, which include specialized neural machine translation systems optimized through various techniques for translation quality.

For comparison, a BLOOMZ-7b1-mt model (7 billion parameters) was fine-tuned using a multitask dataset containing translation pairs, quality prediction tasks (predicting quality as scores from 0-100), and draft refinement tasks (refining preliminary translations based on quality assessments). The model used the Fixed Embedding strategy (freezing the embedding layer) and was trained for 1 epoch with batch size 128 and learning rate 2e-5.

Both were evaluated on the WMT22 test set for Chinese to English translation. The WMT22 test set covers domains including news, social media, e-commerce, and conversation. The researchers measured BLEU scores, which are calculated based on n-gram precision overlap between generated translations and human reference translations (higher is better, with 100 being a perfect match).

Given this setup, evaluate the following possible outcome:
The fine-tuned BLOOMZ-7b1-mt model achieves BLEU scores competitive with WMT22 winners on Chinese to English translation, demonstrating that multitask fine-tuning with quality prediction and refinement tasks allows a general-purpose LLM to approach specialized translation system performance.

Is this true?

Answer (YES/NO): NO